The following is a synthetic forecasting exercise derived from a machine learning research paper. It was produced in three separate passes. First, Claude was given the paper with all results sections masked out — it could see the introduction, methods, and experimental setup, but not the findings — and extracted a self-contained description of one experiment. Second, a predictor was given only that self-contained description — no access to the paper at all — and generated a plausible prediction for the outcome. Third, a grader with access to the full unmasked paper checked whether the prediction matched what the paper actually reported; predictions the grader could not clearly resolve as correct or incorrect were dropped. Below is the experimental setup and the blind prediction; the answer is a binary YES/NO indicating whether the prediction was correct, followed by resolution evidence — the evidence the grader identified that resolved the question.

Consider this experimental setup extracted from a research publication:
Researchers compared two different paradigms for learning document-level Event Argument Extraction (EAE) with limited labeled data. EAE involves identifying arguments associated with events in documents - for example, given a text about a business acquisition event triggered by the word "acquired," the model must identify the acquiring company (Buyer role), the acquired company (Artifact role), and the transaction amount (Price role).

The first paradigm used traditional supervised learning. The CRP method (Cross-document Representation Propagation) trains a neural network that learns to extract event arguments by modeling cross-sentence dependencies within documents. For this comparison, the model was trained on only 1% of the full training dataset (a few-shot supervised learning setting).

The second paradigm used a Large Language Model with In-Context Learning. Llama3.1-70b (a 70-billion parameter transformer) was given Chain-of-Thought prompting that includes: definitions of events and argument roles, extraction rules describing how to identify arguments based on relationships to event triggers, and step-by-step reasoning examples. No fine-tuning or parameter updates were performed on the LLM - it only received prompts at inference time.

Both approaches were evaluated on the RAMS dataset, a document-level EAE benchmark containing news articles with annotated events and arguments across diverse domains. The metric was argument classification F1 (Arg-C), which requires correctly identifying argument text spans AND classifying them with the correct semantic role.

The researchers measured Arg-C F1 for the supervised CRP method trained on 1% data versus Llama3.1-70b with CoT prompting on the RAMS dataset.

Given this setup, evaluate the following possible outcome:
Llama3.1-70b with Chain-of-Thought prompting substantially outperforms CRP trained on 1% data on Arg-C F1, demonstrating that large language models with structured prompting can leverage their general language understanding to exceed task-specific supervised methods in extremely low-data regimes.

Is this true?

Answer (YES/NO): NO